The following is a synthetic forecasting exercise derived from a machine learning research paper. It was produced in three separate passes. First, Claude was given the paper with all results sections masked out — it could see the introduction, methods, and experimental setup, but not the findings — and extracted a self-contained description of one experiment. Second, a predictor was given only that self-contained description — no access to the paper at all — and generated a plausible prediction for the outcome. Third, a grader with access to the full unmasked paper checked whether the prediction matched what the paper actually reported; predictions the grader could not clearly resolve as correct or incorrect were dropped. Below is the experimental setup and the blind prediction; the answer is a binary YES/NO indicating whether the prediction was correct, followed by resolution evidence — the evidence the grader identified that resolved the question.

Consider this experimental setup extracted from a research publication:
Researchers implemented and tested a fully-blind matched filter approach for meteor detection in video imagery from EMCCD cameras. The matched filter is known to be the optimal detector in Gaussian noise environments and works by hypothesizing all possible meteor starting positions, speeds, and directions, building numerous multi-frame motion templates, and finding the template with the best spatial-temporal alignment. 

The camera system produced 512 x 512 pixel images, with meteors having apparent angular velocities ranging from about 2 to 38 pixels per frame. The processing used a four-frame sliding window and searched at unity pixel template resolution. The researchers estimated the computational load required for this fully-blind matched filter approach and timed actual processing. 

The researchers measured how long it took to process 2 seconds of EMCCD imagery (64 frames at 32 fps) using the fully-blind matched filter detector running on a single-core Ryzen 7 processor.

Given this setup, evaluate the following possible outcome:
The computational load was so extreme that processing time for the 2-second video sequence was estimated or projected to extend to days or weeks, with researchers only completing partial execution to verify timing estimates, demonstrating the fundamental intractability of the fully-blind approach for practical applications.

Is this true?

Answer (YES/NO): NO